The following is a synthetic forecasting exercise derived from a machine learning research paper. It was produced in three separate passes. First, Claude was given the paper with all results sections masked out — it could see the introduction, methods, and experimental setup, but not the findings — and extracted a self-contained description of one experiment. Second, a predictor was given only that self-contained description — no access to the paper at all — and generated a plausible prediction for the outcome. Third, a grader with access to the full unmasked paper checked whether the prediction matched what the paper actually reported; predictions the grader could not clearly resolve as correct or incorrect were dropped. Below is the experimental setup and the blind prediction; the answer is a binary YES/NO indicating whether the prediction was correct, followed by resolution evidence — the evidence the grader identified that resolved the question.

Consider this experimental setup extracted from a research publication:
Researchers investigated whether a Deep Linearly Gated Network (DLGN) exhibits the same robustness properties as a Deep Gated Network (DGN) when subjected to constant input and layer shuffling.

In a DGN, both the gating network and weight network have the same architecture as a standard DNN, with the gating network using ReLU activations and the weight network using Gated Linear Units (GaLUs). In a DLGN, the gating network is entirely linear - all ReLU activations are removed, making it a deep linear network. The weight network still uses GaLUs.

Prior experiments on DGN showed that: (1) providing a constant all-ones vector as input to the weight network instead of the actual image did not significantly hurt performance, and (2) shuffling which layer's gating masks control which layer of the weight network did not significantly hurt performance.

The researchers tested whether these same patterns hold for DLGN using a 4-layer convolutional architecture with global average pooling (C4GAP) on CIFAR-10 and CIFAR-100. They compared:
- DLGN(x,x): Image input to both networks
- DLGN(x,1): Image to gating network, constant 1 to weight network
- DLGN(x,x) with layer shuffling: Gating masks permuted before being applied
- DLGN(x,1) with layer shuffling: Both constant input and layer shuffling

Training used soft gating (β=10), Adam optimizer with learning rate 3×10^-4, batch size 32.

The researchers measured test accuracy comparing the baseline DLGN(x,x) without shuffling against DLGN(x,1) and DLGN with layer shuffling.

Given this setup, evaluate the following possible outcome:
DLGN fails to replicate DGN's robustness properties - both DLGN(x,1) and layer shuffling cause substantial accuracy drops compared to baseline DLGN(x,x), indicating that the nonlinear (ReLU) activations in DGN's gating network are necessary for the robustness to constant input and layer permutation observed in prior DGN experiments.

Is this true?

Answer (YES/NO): NO